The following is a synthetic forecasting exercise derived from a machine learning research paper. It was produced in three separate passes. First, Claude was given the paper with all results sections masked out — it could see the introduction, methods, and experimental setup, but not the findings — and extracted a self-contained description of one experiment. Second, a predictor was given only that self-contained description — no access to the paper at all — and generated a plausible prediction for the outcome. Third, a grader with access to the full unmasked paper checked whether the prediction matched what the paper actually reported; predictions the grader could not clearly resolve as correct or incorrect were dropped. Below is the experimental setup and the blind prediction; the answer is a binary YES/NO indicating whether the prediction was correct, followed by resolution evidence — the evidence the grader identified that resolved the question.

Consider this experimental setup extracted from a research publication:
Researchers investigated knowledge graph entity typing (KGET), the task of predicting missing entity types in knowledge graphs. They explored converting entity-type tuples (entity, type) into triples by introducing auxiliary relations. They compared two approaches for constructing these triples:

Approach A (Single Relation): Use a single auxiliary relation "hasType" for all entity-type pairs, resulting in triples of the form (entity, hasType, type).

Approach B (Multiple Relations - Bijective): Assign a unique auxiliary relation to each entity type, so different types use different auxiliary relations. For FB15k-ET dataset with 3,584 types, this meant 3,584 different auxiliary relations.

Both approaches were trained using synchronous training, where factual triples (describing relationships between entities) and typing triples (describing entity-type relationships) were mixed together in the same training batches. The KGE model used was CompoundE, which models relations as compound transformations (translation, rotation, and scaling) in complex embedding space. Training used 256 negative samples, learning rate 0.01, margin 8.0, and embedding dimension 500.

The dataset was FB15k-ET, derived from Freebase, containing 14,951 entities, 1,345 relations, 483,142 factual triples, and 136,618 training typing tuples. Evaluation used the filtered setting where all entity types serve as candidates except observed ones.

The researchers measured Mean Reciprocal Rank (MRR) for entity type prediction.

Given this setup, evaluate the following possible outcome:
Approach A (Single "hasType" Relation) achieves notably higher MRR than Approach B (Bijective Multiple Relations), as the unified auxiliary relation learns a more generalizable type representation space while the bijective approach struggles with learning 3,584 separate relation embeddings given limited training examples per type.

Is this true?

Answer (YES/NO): YES